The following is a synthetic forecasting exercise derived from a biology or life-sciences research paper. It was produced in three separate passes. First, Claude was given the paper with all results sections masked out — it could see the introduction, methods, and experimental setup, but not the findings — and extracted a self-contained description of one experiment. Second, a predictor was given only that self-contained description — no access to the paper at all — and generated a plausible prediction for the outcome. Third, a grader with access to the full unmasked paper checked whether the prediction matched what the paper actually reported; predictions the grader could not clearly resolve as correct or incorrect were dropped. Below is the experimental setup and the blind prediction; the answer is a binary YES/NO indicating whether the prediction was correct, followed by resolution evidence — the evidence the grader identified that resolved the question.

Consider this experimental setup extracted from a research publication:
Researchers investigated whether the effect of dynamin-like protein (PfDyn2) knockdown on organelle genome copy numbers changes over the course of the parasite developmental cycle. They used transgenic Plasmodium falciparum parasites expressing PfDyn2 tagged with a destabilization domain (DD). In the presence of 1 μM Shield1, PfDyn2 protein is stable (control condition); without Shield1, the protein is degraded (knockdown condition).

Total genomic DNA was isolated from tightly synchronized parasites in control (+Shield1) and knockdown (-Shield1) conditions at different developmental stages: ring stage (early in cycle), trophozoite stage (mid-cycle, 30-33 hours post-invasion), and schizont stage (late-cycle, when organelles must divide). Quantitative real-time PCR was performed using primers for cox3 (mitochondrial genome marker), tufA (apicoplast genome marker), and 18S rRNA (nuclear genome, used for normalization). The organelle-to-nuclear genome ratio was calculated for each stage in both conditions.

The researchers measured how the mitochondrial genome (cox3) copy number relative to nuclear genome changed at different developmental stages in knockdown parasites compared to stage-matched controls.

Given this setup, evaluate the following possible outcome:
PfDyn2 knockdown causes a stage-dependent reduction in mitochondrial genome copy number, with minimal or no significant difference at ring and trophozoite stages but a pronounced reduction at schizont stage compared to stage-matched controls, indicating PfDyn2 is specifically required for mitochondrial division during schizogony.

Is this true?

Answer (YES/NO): NO